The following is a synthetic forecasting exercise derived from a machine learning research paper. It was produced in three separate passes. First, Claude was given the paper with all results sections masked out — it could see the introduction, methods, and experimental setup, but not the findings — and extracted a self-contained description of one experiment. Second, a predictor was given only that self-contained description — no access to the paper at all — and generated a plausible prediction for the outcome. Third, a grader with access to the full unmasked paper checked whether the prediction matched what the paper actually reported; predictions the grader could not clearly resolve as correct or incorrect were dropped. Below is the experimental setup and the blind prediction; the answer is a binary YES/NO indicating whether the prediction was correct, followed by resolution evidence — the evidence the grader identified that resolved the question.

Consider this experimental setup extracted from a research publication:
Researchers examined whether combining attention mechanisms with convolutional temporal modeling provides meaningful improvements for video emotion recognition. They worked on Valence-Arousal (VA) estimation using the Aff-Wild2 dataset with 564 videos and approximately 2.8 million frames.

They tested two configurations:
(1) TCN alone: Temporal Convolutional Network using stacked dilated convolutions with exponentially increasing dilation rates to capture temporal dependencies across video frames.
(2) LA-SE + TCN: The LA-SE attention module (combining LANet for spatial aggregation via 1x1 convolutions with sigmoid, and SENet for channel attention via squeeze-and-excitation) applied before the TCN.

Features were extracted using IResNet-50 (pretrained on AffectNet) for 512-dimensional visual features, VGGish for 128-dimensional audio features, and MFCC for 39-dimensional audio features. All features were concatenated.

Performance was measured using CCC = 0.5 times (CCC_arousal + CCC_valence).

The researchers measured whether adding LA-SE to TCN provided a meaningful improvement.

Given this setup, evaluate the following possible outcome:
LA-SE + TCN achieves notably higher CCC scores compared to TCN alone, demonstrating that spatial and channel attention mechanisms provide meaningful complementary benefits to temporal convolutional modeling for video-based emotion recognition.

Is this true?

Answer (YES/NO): NO